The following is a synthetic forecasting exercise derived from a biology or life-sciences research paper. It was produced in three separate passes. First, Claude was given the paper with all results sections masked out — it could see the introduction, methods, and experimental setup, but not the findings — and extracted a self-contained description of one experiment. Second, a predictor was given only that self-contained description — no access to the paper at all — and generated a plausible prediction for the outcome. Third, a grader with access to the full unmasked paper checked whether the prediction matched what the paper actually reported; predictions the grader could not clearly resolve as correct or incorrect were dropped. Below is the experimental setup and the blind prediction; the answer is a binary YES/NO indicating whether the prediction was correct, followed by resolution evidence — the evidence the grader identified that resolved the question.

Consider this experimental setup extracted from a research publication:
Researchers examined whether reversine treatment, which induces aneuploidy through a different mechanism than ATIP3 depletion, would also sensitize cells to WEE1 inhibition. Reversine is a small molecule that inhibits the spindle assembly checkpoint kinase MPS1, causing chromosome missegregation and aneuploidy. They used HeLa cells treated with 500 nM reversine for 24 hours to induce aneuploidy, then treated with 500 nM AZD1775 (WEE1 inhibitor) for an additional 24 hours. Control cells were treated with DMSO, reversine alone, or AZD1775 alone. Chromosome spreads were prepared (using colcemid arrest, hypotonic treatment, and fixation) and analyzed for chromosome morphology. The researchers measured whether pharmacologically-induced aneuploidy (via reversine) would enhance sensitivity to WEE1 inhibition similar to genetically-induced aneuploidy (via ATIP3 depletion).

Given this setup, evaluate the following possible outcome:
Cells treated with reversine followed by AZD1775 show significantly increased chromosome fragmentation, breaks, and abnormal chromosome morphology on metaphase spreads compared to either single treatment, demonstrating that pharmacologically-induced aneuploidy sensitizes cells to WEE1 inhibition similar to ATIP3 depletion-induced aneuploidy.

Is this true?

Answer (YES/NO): YES